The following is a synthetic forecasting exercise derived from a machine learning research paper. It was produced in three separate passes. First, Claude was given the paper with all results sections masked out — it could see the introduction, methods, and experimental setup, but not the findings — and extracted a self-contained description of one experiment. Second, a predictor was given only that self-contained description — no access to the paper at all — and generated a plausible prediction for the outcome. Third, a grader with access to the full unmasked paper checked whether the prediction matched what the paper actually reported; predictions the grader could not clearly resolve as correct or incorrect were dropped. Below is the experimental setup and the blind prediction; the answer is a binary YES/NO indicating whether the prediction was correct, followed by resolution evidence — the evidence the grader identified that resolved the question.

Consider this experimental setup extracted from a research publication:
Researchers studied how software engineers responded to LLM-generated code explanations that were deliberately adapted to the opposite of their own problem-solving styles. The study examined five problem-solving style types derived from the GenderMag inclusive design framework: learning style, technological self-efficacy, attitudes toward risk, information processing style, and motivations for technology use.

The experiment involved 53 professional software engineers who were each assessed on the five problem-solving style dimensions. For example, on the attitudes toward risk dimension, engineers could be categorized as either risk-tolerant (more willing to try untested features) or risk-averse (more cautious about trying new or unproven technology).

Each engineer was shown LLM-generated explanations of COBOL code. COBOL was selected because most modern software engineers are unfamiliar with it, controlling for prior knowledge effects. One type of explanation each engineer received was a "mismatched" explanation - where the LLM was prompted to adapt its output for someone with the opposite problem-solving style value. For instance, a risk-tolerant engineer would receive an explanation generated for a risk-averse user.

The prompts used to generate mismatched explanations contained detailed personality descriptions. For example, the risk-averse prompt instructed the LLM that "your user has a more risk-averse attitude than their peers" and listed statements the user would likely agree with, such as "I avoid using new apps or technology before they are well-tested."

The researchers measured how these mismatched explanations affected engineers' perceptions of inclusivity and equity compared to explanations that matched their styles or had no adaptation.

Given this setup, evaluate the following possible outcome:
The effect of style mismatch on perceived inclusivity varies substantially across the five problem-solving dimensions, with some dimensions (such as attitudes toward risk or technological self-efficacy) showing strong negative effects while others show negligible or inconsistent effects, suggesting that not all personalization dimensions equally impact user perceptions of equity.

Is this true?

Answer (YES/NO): NO